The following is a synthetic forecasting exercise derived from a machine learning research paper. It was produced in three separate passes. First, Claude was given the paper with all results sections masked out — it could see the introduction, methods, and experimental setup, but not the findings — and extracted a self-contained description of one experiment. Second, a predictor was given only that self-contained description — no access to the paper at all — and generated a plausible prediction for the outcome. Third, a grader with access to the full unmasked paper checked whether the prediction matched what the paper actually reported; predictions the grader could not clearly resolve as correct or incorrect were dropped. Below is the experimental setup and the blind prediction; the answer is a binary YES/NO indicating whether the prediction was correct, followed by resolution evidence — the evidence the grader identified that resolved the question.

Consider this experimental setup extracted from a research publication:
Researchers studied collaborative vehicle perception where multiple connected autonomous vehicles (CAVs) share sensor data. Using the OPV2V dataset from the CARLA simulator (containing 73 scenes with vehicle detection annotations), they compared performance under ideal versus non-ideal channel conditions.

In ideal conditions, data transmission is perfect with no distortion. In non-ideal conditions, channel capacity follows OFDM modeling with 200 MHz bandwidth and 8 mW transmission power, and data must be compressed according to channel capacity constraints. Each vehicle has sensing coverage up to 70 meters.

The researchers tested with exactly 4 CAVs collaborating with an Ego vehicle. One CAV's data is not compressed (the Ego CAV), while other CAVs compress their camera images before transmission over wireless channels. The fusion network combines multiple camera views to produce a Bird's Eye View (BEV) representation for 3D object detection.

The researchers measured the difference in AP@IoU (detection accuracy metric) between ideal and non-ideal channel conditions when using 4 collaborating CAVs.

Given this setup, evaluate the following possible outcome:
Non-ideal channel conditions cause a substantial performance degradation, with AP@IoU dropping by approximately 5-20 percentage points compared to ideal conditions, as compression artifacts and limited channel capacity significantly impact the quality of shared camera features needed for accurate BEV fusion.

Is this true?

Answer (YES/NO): NO